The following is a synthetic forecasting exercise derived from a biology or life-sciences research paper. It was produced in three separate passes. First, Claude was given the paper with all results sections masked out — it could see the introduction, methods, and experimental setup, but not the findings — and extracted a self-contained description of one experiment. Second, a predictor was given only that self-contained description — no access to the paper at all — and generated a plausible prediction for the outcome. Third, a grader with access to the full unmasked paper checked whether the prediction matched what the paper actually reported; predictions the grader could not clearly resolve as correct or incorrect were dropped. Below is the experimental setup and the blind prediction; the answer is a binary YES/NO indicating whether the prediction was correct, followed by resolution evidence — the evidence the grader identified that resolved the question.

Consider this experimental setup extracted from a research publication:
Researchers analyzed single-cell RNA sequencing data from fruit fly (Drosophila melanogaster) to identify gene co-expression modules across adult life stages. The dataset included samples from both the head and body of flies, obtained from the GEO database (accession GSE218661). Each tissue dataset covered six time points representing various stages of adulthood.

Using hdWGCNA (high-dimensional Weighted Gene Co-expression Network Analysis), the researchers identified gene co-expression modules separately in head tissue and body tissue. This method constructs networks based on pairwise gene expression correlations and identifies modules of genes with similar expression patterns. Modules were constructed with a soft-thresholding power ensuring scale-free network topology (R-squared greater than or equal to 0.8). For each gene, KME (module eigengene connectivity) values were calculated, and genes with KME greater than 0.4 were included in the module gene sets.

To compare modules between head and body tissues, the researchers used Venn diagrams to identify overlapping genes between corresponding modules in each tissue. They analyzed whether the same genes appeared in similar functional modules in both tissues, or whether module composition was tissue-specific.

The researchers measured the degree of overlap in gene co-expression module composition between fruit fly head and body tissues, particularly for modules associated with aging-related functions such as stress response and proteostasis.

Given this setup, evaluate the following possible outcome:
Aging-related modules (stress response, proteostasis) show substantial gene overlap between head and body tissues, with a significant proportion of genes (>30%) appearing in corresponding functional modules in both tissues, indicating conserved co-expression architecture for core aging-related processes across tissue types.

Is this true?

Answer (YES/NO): NO